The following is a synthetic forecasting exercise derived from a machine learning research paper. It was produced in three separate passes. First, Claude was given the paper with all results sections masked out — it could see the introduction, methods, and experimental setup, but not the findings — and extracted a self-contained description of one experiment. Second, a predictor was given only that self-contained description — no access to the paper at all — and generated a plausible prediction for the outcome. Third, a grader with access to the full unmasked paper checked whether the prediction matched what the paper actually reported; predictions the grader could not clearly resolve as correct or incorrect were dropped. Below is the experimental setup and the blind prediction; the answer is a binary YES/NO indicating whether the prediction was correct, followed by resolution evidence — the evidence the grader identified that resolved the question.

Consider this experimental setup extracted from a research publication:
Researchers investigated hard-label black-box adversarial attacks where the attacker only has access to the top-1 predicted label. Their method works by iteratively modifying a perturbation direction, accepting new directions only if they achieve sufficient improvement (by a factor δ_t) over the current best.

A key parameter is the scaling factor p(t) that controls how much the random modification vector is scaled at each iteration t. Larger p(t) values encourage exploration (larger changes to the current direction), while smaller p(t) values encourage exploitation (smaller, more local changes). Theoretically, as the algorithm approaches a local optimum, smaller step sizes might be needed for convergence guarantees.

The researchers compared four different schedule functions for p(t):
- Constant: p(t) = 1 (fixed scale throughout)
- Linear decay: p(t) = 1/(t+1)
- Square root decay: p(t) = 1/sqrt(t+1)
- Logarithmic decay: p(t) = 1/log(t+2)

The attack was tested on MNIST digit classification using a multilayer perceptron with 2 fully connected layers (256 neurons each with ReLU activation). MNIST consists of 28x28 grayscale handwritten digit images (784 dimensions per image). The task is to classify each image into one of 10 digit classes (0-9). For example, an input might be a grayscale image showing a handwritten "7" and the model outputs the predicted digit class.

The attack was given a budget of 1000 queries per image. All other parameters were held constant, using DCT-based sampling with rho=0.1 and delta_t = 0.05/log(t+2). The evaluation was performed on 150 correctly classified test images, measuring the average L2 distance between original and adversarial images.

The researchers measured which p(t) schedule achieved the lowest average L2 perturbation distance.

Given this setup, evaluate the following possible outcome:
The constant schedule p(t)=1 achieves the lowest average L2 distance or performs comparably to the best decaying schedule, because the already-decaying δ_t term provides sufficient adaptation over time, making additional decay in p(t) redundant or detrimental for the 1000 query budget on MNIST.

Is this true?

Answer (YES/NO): YES